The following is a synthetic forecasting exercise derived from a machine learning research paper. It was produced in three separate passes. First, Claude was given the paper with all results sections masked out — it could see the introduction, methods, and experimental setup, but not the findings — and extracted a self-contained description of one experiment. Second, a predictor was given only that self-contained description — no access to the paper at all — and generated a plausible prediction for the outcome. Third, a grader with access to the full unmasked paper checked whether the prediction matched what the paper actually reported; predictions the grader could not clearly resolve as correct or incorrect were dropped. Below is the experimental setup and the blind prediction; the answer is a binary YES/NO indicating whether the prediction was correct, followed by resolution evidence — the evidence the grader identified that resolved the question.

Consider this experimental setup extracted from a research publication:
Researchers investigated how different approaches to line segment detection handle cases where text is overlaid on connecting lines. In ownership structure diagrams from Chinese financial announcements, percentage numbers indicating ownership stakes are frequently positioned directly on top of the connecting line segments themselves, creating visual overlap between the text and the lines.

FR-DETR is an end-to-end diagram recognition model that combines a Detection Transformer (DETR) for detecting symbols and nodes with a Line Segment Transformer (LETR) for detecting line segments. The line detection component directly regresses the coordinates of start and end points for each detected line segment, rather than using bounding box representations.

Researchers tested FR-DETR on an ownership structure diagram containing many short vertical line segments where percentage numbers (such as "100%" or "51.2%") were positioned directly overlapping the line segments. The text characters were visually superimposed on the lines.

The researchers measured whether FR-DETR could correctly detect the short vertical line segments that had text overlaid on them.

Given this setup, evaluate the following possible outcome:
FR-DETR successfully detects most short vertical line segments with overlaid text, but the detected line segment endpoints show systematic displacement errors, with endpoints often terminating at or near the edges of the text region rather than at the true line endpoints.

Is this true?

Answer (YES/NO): NO